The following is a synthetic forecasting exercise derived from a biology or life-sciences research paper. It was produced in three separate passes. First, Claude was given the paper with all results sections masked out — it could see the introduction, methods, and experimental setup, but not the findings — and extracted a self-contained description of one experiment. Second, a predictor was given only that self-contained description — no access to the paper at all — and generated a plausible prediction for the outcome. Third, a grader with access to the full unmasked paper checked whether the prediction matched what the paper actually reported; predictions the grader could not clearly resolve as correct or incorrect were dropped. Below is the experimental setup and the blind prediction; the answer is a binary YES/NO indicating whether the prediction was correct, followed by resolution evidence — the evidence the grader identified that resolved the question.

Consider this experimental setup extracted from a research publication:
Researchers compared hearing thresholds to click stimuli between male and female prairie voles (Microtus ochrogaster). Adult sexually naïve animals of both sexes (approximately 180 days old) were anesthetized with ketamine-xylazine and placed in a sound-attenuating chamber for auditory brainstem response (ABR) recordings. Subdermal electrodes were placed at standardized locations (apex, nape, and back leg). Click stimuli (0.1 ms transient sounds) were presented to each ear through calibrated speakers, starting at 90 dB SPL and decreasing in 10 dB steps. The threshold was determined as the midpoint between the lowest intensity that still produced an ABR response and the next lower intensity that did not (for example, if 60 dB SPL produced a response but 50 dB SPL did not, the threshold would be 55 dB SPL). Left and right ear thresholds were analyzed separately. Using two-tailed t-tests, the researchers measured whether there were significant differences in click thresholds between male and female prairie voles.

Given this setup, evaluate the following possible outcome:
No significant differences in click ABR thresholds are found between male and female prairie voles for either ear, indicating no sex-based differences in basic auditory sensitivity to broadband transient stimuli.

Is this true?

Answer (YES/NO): YES